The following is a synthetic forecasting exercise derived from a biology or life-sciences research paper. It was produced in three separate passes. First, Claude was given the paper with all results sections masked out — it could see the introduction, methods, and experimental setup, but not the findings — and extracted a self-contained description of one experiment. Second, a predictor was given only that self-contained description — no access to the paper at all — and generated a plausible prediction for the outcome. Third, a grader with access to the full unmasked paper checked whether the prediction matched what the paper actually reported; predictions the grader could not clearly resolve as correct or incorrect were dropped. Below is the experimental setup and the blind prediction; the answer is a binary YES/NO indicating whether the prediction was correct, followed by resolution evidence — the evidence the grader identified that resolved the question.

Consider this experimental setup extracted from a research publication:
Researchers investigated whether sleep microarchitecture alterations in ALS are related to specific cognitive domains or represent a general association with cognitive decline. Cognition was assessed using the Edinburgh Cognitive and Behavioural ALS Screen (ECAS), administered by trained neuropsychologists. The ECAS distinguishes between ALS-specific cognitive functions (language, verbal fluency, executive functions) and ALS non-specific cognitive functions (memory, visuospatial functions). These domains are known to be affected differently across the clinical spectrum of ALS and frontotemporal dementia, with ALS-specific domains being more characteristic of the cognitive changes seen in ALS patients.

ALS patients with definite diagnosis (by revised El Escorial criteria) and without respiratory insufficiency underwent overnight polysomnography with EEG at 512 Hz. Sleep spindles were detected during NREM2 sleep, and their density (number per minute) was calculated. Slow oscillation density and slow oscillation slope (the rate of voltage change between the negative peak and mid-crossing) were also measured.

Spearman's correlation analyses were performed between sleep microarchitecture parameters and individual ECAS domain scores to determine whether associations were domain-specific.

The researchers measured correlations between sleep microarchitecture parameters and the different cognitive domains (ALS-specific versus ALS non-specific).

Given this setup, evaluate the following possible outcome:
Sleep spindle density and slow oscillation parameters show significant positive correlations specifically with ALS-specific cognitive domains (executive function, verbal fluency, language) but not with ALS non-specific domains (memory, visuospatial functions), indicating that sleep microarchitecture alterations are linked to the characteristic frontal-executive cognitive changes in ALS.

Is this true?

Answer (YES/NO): NO